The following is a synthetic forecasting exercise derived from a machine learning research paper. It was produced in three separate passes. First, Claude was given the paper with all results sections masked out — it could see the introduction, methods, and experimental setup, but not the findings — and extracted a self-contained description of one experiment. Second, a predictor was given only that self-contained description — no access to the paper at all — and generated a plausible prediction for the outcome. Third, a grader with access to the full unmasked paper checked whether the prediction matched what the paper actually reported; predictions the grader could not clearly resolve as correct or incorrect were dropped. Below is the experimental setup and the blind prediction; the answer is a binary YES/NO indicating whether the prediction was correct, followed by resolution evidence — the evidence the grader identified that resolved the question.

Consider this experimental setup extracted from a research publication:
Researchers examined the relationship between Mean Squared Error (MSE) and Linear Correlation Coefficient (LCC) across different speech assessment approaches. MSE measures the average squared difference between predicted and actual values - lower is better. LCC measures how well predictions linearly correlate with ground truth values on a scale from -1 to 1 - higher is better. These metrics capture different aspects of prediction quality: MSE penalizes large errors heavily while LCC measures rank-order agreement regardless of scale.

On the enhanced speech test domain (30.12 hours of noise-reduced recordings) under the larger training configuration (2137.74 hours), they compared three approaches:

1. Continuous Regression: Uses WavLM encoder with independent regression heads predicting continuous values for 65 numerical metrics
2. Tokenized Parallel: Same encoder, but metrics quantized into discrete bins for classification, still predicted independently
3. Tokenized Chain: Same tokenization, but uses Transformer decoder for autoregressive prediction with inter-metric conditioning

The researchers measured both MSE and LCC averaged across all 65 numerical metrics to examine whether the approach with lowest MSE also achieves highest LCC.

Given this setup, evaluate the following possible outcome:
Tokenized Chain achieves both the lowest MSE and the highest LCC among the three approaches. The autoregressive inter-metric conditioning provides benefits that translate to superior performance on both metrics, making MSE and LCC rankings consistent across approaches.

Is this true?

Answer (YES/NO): NO